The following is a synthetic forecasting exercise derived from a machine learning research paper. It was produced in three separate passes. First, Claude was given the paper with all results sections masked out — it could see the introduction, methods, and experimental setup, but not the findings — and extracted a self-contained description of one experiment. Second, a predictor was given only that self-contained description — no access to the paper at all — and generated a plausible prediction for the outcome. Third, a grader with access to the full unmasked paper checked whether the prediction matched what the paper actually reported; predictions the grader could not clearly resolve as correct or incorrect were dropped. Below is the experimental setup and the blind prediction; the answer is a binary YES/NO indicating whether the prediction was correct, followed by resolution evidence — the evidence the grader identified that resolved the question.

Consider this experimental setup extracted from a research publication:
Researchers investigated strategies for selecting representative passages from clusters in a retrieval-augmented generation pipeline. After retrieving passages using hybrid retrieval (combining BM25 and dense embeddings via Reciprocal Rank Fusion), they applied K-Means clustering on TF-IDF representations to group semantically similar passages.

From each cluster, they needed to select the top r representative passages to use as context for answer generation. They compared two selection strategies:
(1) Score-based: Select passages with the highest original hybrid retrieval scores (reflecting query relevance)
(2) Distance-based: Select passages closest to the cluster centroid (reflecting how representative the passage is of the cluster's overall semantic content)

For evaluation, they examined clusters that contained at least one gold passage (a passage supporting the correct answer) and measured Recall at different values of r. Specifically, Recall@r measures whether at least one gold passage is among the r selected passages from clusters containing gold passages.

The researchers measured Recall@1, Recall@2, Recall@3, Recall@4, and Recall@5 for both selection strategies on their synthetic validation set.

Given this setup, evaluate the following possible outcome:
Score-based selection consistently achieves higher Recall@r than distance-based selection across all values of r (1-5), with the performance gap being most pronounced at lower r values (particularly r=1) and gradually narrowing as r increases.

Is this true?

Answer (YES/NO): NO